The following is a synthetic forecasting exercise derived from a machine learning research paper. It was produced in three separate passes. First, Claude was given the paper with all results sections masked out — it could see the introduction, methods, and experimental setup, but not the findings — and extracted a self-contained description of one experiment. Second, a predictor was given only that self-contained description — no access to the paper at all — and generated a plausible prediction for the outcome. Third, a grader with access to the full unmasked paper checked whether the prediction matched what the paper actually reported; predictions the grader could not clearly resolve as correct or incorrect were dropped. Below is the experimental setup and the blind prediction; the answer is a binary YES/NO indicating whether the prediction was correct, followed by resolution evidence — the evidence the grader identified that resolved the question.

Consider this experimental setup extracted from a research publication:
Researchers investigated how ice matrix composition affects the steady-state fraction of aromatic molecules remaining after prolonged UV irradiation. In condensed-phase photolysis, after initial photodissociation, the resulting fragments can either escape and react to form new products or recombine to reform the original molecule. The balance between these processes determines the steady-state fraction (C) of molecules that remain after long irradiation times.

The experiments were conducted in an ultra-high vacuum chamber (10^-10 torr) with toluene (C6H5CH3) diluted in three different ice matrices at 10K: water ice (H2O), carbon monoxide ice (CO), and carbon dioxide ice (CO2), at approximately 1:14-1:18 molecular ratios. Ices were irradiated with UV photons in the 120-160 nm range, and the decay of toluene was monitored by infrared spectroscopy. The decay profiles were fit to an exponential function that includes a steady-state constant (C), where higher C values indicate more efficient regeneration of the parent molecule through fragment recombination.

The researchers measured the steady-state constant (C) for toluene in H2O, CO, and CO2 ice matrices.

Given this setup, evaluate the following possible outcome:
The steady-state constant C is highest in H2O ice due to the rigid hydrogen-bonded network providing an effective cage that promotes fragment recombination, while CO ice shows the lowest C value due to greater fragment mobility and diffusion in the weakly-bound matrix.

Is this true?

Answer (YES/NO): NO